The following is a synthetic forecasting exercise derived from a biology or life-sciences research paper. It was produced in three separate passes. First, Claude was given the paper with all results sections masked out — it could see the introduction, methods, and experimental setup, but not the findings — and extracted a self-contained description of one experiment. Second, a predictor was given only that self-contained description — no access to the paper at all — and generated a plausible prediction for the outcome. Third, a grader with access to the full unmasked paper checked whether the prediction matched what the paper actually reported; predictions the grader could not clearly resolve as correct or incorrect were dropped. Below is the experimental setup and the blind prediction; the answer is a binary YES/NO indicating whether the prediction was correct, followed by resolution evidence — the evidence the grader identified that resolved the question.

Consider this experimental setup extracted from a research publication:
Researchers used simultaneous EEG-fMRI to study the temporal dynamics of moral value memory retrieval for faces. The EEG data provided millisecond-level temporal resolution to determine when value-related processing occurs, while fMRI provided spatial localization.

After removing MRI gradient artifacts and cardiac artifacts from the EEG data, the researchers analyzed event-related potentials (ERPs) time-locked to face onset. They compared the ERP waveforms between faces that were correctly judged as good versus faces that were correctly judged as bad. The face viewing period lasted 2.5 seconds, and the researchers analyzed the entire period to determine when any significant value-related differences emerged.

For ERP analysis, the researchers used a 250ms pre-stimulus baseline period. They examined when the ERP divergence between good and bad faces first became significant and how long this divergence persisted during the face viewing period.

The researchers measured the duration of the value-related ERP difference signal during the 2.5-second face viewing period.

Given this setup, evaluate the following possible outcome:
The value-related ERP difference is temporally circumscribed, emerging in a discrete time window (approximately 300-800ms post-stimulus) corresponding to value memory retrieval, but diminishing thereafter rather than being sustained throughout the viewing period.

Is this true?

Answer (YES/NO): NO